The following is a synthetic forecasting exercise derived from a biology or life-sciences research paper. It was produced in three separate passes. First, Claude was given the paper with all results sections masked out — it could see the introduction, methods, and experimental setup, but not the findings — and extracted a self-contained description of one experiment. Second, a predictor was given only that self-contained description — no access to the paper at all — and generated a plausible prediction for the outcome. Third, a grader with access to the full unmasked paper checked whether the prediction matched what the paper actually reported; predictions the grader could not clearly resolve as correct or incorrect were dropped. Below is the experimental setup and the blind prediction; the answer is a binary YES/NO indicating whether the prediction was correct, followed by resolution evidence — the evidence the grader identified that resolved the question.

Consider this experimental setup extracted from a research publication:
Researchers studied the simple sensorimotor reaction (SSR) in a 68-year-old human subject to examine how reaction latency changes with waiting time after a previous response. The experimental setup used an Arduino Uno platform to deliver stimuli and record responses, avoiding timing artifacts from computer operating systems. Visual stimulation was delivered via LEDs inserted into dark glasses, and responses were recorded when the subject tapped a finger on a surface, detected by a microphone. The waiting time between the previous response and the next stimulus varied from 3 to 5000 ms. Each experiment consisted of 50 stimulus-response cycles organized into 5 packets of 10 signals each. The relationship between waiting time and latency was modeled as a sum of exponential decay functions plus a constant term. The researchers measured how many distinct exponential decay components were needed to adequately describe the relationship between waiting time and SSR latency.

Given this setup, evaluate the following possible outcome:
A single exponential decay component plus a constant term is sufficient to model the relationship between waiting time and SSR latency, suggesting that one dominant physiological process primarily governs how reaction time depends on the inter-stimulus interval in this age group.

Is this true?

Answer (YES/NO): NO